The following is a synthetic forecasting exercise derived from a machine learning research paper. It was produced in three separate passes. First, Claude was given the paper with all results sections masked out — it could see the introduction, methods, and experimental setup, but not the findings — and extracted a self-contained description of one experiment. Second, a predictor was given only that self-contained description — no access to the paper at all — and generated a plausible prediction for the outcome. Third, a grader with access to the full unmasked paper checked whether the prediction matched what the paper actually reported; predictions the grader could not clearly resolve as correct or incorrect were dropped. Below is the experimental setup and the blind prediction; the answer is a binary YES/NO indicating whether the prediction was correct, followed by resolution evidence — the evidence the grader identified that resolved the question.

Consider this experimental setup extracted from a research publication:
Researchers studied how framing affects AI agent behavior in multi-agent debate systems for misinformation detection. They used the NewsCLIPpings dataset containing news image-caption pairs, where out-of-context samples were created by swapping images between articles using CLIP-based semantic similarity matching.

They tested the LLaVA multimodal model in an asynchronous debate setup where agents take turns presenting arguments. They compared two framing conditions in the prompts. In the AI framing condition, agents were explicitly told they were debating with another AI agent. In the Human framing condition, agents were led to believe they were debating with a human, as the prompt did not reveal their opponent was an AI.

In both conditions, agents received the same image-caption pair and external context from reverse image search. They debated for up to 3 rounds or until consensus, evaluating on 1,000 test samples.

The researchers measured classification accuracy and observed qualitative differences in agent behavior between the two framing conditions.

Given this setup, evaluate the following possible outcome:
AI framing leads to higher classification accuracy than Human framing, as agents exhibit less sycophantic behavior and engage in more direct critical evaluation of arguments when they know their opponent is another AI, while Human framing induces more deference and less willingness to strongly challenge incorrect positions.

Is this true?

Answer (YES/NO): NO